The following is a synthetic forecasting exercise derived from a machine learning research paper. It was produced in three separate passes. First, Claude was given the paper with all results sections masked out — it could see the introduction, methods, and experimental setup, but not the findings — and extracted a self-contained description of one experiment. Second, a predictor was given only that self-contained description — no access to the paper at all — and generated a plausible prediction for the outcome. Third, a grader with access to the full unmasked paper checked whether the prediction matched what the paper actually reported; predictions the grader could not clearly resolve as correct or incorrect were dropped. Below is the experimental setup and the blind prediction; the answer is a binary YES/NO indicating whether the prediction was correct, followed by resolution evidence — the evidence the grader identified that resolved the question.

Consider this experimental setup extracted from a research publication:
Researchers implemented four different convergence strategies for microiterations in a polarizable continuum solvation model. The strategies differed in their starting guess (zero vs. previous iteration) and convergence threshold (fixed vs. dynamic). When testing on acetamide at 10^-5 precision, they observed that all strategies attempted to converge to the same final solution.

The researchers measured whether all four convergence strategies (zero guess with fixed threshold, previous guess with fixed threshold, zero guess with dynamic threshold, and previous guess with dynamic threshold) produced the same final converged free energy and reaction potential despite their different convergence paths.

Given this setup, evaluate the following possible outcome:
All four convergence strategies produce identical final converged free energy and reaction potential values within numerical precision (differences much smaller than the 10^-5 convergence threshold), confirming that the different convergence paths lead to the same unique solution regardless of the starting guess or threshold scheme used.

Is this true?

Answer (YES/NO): YES